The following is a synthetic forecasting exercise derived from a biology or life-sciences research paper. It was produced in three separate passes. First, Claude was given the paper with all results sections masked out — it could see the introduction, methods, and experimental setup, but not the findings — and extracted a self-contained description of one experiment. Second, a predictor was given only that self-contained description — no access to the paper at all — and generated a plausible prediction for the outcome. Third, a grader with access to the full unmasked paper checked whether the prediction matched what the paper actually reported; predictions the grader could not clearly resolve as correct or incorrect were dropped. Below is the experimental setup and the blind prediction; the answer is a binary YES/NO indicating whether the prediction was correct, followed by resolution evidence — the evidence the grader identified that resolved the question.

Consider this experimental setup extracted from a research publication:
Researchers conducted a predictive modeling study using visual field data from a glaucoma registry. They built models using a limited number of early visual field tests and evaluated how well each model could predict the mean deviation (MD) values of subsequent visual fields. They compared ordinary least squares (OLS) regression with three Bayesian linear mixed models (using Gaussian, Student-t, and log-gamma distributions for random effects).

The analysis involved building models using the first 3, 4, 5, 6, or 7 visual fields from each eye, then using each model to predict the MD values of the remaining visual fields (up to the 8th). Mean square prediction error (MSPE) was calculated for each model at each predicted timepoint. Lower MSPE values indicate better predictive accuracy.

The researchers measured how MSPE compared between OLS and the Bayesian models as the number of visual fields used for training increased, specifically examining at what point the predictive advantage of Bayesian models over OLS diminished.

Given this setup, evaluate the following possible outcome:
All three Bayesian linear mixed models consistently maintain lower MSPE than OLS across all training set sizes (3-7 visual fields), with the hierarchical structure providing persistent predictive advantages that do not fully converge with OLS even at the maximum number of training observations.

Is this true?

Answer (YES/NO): NO